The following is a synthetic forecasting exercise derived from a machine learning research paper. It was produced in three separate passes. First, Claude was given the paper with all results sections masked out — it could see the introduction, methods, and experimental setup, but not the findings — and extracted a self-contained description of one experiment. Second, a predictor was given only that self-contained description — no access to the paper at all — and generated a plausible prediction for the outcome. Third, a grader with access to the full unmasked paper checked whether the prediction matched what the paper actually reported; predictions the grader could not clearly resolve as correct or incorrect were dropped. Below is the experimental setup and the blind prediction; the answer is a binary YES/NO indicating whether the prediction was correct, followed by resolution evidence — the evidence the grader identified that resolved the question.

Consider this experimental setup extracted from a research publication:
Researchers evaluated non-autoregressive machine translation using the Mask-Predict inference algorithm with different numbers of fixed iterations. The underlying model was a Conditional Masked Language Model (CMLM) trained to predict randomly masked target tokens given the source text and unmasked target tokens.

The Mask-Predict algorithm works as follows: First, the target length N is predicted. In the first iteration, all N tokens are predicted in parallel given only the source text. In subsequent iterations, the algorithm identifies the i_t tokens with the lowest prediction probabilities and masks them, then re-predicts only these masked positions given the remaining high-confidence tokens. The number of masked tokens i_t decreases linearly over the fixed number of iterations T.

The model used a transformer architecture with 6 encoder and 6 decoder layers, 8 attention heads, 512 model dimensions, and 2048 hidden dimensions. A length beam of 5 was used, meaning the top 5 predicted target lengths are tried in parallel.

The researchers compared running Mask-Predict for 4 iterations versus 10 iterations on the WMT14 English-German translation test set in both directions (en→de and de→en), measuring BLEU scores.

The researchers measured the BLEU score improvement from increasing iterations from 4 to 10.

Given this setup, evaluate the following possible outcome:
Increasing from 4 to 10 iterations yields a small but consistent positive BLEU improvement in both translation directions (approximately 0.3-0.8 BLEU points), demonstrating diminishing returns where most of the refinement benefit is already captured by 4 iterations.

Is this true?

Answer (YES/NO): YES